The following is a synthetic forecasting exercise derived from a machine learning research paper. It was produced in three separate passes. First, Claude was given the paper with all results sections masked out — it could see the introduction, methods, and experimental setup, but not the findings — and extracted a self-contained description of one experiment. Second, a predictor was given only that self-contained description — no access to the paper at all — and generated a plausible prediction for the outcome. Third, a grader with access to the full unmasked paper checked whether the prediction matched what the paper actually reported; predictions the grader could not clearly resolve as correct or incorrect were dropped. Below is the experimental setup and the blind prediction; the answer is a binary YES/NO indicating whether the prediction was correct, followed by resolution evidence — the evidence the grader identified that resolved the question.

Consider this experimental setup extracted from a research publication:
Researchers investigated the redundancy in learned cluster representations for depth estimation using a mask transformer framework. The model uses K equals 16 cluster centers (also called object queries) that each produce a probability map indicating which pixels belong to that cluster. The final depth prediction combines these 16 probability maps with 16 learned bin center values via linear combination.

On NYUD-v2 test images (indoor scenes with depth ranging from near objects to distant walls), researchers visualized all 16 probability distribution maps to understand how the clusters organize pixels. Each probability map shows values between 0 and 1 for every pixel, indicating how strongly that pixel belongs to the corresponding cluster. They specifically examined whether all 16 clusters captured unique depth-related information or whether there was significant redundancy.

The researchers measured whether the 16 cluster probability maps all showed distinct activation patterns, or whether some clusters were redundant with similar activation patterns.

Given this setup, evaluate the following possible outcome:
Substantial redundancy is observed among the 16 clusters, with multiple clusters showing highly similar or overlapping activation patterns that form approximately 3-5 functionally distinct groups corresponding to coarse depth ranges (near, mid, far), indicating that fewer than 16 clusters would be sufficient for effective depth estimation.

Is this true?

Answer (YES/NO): YES